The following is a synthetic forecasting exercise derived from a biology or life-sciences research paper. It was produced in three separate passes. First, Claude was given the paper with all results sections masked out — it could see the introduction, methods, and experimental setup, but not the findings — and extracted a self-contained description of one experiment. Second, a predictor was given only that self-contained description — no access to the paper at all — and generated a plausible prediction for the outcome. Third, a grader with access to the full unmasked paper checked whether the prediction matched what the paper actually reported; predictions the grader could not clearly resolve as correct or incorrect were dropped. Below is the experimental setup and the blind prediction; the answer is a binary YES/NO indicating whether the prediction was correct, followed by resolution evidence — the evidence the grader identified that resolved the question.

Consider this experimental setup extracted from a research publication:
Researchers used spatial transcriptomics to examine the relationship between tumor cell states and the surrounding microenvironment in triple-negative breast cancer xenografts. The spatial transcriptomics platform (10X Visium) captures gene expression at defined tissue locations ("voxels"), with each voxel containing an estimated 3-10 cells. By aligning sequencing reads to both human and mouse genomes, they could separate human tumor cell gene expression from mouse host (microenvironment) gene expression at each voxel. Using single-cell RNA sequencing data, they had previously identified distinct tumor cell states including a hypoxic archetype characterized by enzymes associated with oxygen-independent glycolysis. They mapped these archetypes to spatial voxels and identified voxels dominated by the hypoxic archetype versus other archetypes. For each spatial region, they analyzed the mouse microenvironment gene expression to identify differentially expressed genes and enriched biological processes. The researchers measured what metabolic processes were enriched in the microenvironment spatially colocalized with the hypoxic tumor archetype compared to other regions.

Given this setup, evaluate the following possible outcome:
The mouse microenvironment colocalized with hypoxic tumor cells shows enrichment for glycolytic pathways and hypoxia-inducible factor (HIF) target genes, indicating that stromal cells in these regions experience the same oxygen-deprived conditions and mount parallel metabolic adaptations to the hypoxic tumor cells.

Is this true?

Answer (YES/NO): YES